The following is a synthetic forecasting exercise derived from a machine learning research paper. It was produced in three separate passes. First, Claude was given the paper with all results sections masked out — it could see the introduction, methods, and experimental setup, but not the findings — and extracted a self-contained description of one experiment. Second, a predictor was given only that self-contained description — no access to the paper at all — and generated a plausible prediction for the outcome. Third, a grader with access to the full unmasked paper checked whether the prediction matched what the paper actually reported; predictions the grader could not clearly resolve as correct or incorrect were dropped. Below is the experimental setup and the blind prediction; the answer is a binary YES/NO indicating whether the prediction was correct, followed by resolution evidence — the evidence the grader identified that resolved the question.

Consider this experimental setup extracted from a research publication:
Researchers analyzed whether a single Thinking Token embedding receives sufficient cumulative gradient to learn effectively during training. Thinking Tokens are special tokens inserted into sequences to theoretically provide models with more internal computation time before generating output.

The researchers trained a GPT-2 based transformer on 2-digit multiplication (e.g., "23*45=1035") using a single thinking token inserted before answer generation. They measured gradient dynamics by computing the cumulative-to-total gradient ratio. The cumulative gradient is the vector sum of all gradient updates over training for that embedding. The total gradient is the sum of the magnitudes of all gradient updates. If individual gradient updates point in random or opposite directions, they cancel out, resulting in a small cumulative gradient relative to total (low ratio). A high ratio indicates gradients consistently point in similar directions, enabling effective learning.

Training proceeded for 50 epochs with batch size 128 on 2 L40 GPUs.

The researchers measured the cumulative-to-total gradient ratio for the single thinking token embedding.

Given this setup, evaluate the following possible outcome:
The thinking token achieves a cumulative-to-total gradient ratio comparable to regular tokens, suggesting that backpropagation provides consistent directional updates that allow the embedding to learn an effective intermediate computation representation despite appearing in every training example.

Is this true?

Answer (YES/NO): NO